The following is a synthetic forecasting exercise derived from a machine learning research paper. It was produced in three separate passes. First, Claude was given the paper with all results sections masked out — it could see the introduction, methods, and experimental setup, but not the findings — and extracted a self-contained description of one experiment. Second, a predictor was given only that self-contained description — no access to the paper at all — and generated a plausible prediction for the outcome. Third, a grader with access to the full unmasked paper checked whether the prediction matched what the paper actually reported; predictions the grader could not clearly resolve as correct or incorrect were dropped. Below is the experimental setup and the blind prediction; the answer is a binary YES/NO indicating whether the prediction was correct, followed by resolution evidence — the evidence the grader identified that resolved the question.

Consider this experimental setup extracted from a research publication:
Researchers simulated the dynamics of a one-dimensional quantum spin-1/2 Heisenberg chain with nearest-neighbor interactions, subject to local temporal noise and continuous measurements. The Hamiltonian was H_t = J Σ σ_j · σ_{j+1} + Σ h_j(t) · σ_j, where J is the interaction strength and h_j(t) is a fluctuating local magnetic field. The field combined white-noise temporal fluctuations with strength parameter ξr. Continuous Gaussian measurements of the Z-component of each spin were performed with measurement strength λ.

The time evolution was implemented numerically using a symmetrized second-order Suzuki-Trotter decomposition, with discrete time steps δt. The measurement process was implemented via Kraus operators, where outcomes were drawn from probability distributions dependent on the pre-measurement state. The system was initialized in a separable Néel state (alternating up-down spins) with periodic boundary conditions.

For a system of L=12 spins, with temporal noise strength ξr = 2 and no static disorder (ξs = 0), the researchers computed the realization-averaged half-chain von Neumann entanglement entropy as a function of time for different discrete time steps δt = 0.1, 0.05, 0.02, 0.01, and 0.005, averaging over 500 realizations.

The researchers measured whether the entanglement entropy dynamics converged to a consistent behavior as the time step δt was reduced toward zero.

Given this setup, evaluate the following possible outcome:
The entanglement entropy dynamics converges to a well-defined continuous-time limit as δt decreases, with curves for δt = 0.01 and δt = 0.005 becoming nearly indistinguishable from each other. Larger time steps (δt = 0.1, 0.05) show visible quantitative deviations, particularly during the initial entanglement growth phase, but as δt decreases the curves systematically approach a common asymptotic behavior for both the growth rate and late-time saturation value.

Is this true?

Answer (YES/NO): YES